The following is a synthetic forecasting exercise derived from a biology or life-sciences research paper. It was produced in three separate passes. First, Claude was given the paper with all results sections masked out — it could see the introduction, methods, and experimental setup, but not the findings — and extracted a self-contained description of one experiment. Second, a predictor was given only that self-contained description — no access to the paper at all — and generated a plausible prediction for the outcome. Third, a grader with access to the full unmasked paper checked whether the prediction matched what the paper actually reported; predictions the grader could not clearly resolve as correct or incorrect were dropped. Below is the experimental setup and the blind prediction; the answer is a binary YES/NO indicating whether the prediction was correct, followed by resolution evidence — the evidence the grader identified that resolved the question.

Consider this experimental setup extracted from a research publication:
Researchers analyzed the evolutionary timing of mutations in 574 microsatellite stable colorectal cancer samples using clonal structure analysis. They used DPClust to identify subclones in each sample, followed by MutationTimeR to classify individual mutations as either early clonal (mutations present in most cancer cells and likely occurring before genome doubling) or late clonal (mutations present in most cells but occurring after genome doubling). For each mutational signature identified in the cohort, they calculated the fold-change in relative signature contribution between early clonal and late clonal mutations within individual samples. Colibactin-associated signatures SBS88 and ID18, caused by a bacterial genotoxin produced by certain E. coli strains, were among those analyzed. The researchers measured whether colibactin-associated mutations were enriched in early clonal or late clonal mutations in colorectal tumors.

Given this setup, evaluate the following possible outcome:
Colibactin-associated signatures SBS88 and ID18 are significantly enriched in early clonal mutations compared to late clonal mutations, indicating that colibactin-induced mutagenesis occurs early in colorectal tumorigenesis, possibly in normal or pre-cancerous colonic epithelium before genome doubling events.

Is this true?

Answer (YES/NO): YES